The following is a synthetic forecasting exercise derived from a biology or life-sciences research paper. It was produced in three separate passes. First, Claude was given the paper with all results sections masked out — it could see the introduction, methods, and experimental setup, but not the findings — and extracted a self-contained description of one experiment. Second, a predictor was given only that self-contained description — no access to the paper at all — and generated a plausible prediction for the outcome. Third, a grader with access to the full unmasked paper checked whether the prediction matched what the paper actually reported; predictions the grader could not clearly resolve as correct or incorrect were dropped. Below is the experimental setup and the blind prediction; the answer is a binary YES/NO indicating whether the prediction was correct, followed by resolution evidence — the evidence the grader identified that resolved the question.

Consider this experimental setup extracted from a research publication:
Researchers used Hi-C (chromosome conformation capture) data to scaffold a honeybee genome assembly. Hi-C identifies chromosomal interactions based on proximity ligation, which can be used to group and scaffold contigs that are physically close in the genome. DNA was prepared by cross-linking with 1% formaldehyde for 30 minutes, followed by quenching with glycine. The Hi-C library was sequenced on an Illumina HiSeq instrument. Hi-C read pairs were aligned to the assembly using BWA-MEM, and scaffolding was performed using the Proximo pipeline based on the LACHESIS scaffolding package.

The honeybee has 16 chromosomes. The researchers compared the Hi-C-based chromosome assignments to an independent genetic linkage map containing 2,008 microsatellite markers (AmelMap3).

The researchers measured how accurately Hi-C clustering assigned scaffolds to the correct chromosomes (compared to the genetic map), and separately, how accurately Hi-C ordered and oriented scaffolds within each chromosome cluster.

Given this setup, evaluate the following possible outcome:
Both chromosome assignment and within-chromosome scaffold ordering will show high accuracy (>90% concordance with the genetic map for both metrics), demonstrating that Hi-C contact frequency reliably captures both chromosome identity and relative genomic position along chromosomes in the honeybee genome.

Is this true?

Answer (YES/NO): NO